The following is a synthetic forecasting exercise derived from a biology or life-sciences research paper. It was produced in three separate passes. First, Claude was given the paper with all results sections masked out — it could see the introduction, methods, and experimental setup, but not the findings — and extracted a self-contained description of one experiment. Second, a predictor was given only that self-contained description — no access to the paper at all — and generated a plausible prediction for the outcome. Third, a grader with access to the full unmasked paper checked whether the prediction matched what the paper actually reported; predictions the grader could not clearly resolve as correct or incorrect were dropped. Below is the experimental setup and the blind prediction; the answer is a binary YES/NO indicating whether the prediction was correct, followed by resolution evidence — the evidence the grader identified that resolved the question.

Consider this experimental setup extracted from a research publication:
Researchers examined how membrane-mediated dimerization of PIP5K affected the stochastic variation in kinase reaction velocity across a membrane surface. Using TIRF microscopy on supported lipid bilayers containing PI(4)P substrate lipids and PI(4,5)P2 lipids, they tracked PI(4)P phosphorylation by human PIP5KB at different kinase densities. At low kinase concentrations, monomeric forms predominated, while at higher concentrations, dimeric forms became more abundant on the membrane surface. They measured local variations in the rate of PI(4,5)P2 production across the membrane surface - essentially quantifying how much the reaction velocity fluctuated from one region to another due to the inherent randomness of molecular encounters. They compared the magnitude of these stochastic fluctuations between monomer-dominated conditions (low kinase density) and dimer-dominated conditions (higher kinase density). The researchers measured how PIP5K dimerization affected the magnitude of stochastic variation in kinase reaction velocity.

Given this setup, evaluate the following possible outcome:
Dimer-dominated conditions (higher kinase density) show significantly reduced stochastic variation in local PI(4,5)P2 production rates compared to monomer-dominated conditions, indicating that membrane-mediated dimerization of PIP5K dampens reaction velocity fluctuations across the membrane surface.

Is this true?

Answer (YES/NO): NO